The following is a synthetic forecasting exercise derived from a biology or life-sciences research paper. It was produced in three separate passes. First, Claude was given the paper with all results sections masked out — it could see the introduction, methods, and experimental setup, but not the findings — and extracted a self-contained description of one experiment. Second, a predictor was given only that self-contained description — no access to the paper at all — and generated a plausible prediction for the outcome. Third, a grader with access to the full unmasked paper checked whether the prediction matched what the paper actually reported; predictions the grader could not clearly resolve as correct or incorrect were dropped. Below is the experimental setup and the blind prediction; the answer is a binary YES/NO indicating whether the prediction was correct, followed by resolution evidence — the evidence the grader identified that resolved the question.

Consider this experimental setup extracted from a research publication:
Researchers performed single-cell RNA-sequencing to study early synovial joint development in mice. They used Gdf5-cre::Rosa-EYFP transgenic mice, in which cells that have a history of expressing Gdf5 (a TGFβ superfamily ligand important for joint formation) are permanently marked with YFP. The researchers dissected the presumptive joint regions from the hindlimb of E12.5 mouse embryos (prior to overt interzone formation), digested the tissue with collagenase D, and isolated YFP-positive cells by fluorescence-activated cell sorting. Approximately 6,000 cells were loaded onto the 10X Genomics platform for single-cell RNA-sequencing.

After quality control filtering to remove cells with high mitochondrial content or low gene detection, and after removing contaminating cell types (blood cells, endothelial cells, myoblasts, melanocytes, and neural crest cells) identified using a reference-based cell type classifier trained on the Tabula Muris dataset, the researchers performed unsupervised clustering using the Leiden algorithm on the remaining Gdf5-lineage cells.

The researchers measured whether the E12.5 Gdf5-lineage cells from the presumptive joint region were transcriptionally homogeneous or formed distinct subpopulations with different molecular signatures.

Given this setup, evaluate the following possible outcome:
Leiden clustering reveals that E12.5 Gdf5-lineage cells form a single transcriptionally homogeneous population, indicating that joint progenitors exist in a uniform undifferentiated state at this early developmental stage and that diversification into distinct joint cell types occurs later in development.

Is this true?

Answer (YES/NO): NO